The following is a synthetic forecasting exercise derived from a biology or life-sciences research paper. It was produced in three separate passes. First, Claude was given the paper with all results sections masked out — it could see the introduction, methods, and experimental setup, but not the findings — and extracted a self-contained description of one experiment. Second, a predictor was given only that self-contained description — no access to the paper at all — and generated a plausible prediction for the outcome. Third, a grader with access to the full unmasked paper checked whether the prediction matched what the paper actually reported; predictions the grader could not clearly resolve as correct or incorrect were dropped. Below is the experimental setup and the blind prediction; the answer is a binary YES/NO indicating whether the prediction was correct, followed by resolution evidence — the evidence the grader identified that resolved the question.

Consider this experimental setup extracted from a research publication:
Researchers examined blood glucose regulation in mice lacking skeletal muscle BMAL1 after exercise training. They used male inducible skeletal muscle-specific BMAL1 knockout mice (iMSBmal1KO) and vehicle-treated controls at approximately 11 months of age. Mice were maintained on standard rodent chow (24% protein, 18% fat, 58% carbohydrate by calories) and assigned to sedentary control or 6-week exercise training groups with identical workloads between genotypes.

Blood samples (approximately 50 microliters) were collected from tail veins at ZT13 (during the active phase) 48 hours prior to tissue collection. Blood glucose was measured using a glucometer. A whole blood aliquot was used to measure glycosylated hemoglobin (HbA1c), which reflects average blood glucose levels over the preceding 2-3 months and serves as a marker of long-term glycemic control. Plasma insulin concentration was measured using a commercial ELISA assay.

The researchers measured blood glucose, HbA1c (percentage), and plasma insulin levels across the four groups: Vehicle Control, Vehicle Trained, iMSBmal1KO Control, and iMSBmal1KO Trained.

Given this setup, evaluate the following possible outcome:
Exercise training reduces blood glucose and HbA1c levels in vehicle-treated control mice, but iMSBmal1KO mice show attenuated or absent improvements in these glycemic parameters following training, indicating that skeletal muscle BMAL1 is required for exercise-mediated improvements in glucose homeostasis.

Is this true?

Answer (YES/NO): NO